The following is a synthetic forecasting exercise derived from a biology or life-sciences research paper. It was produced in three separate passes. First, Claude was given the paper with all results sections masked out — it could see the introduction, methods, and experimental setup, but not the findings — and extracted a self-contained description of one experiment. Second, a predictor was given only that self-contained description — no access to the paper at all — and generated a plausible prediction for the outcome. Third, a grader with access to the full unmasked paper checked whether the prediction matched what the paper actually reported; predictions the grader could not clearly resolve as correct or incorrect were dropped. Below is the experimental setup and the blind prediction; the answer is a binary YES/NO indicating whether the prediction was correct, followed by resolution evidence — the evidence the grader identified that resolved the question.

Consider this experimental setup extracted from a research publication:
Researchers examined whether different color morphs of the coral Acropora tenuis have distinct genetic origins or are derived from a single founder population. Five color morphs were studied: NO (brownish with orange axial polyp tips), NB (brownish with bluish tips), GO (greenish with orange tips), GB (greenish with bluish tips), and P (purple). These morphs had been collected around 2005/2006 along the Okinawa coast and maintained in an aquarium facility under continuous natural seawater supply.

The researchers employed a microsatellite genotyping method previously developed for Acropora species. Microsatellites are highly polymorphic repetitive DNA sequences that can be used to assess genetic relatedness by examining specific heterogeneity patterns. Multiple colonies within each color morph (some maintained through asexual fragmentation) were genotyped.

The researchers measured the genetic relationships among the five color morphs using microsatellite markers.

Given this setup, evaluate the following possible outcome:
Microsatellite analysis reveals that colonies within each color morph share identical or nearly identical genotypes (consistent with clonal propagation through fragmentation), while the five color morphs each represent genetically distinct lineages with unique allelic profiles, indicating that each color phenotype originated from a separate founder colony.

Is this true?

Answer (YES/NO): YES